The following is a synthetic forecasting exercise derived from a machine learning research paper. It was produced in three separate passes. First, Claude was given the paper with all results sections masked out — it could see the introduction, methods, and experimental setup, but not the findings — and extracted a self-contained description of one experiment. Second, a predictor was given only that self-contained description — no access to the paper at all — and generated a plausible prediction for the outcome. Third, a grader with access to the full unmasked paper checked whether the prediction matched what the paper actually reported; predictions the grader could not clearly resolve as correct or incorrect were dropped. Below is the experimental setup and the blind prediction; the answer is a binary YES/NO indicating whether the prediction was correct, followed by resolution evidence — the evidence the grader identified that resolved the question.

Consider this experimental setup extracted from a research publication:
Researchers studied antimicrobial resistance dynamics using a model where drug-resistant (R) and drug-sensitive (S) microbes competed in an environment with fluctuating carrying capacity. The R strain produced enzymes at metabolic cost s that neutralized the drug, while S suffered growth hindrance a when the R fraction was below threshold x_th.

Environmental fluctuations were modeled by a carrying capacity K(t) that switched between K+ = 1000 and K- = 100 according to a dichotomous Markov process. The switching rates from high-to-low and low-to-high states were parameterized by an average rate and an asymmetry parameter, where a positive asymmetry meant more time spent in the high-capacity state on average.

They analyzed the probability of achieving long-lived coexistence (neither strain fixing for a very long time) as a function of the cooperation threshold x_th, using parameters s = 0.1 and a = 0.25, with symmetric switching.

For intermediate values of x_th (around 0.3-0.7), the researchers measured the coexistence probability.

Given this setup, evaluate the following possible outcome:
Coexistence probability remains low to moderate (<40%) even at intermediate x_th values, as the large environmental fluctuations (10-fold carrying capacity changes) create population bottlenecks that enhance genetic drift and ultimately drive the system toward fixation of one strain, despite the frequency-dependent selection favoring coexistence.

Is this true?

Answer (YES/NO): NO